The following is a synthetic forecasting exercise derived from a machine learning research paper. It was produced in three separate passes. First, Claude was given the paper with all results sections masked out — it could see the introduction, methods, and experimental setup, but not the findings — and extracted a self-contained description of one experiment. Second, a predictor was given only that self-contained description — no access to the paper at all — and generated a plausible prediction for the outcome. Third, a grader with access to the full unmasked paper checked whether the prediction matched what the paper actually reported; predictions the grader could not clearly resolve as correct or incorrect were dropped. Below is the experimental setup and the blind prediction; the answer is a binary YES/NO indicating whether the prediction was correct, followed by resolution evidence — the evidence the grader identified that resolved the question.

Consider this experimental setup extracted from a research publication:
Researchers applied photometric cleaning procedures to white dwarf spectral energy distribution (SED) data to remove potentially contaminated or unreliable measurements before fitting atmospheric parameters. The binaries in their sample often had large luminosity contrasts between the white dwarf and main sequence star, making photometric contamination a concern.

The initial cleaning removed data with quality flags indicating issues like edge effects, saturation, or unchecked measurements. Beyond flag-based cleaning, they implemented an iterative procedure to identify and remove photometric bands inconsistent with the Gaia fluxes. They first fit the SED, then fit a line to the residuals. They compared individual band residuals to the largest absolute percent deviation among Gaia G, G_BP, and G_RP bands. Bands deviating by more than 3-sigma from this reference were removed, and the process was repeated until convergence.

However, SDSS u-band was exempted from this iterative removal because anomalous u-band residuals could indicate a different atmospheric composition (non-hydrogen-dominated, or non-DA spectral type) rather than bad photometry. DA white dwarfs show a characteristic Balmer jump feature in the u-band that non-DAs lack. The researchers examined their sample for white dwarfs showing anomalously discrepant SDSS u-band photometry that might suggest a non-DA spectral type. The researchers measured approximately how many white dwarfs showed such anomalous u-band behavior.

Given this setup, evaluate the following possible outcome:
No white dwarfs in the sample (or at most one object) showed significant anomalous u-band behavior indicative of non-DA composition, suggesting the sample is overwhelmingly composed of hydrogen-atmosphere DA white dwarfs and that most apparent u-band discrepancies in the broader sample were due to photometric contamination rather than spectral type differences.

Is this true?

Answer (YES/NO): NO